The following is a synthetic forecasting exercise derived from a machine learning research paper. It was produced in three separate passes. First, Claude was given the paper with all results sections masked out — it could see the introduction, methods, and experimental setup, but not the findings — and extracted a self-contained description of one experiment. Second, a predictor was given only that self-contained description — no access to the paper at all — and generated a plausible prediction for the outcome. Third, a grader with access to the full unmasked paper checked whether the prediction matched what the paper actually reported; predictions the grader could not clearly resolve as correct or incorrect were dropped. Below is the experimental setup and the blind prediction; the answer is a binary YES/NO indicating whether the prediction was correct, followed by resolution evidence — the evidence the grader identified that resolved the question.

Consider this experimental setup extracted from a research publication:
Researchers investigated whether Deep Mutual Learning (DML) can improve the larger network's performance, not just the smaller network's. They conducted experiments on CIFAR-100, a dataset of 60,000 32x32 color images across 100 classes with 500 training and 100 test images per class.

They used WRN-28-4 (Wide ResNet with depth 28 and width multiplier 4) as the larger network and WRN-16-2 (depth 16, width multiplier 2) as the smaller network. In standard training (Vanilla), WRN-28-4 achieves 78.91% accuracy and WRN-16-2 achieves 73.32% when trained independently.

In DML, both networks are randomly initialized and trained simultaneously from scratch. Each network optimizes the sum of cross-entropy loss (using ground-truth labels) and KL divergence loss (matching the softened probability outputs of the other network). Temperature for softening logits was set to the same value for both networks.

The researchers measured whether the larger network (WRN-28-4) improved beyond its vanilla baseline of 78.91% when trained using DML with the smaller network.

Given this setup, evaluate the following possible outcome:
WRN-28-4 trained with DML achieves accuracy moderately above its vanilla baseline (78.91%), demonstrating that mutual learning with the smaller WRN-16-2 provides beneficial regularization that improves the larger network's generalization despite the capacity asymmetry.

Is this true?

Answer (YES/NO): YES